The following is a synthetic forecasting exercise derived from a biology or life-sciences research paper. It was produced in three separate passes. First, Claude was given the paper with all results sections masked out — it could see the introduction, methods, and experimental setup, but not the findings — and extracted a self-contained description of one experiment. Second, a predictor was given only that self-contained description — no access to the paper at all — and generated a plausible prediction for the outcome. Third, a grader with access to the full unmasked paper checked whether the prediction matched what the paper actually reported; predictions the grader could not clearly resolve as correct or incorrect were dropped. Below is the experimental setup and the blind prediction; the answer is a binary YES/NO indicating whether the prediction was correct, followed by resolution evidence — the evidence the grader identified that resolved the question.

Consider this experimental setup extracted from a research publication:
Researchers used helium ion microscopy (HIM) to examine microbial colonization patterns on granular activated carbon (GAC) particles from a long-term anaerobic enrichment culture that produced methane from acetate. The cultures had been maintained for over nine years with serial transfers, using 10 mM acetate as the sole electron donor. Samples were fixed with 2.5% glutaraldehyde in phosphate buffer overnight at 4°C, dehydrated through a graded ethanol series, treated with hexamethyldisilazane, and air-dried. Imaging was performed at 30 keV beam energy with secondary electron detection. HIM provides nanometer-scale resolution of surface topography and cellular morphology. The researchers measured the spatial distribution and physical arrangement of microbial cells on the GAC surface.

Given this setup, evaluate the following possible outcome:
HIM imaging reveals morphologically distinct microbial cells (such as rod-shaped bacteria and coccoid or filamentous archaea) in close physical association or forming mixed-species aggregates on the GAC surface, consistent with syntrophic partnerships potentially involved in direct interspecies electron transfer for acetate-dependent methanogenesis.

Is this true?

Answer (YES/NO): NO